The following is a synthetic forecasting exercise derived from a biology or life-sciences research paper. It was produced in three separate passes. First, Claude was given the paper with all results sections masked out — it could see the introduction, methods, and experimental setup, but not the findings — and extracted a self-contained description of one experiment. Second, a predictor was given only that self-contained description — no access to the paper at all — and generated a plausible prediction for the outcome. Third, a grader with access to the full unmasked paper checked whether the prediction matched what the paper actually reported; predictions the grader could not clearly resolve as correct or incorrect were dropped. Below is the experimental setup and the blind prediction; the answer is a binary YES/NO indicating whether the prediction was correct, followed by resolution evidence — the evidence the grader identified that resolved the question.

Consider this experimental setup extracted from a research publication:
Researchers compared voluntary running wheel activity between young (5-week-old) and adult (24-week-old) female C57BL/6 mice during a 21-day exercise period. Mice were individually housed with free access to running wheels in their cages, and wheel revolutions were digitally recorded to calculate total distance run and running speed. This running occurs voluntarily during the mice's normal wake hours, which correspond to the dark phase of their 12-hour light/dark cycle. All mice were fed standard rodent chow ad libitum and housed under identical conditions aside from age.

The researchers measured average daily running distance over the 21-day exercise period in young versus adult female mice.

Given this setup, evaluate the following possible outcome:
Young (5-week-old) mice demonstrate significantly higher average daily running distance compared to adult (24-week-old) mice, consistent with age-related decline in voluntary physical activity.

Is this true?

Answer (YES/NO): NO